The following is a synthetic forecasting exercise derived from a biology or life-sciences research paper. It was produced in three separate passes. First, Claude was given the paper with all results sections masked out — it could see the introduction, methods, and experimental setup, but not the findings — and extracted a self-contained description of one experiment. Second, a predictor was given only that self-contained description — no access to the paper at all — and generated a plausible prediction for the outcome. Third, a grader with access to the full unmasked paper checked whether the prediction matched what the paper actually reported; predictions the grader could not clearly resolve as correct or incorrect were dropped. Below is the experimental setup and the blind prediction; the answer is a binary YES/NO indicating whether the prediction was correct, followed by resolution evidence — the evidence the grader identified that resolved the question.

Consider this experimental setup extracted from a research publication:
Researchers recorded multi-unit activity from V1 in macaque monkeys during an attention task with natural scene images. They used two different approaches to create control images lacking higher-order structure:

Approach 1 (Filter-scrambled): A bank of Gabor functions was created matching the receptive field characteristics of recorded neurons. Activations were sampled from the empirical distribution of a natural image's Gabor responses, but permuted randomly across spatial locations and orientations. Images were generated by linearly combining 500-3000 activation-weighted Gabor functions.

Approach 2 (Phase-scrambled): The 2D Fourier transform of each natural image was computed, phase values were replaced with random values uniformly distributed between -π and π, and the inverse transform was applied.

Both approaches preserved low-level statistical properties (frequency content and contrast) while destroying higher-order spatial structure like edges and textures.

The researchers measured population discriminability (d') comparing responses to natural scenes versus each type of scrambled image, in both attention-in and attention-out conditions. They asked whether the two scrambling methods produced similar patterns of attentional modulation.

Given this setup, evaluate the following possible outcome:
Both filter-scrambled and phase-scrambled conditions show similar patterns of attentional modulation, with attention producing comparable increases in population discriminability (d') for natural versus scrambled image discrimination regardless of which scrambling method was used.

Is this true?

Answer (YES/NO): NO